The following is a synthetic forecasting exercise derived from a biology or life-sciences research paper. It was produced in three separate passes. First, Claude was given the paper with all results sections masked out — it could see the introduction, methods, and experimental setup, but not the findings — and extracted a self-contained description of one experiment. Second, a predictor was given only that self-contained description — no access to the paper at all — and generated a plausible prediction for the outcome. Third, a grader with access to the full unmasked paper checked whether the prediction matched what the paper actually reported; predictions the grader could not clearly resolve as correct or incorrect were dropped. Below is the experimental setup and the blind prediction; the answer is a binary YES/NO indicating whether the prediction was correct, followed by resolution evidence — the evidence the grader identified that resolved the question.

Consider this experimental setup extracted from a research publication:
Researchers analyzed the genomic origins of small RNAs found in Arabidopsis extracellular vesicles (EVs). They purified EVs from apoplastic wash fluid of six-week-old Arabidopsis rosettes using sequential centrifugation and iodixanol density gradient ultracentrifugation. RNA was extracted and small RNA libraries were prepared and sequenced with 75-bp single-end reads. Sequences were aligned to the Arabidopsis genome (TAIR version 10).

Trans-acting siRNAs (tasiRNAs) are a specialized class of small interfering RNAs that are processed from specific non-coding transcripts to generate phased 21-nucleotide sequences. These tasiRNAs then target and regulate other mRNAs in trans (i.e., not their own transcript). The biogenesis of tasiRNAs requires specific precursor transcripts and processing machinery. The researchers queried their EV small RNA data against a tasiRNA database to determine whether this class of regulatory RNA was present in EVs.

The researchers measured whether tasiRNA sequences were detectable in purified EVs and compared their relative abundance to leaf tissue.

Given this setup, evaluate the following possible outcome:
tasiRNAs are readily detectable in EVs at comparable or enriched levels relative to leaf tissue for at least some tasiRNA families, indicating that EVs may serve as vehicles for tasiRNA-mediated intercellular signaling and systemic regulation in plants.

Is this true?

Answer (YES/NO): NO